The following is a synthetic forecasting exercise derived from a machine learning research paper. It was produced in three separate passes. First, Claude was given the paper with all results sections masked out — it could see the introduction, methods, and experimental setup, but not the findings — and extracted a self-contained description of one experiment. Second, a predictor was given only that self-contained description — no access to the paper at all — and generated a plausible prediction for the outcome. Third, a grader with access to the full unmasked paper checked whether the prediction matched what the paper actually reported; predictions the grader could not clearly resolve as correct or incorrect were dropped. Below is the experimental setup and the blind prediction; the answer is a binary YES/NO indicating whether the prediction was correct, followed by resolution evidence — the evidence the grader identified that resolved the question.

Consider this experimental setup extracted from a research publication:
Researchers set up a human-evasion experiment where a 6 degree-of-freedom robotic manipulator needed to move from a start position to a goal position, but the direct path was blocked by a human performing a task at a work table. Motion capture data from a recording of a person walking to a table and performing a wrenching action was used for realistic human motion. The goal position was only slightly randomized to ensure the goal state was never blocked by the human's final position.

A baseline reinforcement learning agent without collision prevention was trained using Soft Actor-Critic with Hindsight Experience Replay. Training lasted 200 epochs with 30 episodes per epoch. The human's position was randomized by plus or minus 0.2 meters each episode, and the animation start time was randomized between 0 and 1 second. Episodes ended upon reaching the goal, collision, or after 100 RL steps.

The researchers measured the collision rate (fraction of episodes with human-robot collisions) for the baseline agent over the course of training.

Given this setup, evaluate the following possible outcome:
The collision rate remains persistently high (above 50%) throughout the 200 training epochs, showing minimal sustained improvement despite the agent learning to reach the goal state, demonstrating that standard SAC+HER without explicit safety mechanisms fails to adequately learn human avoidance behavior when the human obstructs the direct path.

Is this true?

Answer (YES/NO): NO